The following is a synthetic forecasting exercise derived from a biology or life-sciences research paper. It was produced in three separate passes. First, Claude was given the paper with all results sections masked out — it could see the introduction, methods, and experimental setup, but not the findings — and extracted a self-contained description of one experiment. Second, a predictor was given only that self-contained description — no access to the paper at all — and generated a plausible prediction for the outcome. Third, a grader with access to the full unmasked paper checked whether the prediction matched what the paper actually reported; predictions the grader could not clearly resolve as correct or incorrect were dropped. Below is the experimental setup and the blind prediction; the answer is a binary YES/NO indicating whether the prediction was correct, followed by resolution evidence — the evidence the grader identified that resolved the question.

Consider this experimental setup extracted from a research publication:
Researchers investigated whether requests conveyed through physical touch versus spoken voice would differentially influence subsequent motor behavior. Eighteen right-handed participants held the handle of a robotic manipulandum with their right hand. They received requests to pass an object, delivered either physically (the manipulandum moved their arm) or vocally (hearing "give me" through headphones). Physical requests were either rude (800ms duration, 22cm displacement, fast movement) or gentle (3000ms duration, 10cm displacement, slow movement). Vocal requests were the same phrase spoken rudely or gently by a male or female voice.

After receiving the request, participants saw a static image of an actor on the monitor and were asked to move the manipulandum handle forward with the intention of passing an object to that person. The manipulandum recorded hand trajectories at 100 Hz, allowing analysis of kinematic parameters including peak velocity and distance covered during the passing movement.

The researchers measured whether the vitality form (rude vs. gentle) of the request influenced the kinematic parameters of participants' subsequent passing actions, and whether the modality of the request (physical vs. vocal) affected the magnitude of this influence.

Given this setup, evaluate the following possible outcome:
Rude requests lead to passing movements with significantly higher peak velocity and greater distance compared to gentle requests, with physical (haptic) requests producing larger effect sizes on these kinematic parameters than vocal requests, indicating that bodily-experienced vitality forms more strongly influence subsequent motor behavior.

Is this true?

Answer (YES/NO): YES